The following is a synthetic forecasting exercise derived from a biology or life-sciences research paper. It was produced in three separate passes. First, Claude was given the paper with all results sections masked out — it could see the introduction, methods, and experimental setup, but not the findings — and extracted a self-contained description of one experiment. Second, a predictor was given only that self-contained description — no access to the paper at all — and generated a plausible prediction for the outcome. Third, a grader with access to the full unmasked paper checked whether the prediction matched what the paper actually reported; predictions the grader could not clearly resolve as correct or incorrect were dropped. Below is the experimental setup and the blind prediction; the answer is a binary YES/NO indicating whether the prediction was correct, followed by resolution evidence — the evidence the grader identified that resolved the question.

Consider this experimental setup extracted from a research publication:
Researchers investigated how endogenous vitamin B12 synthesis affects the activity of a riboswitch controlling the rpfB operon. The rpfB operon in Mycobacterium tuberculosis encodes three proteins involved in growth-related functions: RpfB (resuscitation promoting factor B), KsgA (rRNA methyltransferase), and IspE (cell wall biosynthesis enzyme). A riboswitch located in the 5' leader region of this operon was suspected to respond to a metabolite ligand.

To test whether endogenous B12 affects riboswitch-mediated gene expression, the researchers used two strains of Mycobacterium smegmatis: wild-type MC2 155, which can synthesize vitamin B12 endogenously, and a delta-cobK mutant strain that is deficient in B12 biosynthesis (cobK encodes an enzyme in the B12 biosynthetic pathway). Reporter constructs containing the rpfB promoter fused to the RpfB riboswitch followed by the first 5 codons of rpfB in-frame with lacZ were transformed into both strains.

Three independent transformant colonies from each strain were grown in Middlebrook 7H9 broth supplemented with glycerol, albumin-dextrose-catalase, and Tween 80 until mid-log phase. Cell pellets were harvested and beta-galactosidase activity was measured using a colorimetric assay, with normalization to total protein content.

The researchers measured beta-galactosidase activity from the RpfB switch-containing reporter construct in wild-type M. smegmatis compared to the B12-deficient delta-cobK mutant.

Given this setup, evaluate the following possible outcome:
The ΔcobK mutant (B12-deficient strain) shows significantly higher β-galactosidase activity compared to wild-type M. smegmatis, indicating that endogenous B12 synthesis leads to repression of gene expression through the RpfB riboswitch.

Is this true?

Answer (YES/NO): YES